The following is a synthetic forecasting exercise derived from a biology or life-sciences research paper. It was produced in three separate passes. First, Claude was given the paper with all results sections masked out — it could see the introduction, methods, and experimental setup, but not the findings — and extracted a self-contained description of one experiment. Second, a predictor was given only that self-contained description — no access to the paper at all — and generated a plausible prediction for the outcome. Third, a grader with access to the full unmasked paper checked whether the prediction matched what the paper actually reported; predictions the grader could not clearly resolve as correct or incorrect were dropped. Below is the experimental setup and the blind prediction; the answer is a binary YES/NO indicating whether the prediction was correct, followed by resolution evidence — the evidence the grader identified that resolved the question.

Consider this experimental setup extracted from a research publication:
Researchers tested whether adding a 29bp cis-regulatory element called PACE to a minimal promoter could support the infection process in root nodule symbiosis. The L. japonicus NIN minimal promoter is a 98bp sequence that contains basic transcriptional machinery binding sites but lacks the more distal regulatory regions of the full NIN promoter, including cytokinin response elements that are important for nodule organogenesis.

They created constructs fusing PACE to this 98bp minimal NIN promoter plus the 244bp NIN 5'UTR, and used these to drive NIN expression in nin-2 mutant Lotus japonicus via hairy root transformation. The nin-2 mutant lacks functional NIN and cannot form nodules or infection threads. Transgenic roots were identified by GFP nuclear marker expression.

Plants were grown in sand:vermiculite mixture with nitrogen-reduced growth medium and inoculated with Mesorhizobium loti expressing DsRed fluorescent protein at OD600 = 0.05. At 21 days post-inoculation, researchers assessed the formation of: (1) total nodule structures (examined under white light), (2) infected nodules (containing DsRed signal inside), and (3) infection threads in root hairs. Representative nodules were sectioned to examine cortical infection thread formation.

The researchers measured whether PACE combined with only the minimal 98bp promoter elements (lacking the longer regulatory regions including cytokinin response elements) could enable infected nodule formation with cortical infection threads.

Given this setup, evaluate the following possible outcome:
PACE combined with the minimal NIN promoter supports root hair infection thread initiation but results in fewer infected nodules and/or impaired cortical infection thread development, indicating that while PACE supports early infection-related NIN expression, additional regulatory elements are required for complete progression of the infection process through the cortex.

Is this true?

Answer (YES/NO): NO